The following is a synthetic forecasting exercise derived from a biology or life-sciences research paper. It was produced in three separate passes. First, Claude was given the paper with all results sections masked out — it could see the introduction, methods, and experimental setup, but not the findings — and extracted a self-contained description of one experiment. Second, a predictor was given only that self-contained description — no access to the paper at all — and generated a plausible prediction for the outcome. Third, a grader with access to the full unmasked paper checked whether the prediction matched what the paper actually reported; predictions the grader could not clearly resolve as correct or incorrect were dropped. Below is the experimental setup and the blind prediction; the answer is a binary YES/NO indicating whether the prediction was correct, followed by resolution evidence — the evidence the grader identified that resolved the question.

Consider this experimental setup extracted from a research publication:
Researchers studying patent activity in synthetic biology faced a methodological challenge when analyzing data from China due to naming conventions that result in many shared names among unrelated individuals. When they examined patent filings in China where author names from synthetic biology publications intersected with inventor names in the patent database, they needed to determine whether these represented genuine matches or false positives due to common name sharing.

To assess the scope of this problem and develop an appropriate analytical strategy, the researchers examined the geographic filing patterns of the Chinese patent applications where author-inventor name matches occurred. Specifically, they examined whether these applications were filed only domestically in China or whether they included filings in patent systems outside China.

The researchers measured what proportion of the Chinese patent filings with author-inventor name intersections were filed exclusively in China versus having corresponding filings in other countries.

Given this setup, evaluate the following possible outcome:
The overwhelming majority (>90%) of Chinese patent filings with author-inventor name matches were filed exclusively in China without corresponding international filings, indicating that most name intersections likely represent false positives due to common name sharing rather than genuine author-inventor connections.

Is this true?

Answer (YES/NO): YES